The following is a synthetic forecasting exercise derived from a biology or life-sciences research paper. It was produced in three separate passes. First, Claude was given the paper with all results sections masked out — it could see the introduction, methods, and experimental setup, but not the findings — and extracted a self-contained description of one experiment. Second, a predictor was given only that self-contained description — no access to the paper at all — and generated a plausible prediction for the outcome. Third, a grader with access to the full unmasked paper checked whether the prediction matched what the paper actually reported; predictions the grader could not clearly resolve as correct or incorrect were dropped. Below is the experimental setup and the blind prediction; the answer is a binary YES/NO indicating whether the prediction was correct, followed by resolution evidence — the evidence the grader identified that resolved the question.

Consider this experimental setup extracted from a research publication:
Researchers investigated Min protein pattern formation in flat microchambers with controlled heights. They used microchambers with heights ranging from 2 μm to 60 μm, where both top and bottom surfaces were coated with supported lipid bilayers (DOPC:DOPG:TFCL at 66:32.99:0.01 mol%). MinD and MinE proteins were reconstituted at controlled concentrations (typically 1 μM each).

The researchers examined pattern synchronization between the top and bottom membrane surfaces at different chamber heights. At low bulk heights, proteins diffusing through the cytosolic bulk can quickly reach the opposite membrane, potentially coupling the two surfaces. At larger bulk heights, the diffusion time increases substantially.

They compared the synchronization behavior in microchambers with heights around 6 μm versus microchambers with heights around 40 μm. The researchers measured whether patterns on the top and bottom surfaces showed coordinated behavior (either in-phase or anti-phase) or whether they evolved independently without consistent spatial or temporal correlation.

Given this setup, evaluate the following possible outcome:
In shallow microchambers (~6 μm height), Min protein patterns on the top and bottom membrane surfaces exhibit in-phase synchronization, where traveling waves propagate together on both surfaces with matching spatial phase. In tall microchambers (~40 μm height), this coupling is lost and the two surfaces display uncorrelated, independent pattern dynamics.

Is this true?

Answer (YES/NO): YES